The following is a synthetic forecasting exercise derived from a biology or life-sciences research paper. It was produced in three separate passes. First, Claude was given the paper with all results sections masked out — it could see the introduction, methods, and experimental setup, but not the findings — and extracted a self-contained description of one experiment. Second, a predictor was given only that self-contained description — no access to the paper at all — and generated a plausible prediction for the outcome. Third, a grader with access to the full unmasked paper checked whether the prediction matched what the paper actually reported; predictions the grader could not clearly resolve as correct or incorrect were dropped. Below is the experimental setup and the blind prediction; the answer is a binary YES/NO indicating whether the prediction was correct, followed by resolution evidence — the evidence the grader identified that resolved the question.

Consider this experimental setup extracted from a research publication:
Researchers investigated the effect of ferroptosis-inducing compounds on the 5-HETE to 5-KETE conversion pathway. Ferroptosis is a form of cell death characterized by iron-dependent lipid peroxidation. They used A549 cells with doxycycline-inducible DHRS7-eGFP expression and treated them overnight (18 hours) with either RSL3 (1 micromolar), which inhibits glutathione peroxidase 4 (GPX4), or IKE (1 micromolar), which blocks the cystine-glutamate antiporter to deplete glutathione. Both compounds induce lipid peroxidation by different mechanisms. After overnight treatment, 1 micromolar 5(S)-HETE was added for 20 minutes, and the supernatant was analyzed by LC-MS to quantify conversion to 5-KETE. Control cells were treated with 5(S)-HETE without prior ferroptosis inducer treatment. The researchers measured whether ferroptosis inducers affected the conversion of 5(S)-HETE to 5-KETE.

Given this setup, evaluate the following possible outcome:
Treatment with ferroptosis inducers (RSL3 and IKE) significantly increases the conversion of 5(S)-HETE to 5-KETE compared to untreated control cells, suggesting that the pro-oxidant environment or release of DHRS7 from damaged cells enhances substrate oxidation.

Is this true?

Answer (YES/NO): NO